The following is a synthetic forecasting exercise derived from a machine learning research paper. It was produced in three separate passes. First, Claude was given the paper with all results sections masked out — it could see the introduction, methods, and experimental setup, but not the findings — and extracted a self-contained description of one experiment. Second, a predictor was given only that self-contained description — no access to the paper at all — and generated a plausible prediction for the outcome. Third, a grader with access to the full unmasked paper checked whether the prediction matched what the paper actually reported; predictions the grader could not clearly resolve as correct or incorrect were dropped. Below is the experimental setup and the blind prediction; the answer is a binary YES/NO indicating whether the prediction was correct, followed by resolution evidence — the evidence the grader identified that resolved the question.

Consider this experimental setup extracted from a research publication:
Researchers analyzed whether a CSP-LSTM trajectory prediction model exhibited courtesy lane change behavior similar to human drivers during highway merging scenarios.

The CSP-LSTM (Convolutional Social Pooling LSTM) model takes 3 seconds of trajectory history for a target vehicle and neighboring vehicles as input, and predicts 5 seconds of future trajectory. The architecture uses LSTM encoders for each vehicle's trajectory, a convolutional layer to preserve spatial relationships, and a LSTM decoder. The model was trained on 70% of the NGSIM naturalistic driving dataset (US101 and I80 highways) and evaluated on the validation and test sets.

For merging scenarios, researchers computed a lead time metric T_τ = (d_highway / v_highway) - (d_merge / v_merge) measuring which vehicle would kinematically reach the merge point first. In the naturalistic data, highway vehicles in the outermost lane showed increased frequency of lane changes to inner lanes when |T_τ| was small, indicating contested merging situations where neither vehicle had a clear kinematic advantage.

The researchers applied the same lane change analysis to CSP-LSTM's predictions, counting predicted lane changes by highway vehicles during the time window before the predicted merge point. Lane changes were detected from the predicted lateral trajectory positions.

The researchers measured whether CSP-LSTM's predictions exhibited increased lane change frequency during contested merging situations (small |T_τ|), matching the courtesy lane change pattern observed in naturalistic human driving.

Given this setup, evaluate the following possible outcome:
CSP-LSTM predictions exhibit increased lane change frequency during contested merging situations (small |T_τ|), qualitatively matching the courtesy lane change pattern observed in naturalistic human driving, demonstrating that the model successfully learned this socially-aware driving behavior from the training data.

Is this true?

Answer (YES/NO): NO